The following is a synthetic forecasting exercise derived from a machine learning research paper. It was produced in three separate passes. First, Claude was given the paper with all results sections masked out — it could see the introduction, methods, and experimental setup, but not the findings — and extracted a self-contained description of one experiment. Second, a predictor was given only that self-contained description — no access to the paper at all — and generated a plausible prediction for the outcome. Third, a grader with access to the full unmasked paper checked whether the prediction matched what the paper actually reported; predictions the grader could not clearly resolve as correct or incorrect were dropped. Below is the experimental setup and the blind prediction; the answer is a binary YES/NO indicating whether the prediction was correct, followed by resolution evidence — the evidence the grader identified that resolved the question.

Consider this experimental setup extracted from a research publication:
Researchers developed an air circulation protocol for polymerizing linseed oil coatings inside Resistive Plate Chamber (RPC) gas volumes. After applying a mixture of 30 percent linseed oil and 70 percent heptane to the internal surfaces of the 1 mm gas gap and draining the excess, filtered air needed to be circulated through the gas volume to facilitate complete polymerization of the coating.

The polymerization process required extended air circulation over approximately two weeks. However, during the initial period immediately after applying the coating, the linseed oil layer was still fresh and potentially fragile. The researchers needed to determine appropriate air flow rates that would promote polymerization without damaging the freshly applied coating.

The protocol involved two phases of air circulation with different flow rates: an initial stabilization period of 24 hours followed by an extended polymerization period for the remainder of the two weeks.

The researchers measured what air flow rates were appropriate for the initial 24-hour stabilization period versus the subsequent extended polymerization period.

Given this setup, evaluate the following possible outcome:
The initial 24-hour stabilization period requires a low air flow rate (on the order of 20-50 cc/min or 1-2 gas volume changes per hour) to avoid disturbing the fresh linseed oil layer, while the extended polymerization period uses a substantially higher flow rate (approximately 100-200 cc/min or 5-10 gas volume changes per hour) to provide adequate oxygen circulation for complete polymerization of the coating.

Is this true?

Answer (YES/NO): NO